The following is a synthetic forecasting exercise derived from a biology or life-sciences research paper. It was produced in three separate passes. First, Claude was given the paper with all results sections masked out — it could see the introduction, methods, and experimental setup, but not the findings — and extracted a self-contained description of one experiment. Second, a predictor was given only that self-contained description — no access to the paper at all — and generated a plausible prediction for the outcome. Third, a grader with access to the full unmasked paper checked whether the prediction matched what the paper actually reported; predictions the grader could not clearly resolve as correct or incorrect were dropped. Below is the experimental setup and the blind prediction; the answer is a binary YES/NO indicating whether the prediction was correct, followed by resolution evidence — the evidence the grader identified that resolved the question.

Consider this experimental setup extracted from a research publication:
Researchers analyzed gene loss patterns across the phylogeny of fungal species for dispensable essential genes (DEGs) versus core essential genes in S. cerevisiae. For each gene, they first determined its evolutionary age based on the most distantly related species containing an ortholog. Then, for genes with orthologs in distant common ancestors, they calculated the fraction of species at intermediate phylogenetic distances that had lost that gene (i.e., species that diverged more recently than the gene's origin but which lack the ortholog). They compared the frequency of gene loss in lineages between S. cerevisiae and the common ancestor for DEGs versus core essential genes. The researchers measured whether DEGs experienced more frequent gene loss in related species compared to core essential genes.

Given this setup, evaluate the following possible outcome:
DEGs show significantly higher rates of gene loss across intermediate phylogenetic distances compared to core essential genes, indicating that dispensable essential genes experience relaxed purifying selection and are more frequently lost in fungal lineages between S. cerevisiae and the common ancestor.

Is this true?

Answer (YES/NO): YES